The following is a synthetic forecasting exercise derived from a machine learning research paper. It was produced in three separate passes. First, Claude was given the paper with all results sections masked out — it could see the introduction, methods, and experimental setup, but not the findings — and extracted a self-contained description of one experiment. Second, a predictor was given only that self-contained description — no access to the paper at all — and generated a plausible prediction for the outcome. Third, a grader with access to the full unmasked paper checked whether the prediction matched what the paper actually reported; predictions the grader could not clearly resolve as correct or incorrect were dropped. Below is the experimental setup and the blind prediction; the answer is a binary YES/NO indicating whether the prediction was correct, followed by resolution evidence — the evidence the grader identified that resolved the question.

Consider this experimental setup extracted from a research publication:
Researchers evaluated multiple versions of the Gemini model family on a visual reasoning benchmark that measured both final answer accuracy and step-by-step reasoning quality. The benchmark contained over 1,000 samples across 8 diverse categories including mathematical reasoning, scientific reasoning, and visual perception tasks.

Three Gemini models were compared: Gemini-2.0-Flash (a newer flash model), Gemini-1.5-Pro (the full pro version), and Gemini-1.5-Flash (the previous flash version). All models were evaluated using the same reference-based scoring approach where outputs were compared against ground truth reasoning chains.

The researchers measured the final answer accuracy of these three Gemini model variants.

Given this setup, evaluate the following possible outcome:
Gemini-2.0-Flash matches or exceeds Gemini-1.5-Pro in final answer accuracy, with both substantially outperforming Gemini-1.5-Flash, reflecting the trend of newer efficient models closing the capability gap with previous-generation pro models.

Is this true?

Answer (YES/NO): NO